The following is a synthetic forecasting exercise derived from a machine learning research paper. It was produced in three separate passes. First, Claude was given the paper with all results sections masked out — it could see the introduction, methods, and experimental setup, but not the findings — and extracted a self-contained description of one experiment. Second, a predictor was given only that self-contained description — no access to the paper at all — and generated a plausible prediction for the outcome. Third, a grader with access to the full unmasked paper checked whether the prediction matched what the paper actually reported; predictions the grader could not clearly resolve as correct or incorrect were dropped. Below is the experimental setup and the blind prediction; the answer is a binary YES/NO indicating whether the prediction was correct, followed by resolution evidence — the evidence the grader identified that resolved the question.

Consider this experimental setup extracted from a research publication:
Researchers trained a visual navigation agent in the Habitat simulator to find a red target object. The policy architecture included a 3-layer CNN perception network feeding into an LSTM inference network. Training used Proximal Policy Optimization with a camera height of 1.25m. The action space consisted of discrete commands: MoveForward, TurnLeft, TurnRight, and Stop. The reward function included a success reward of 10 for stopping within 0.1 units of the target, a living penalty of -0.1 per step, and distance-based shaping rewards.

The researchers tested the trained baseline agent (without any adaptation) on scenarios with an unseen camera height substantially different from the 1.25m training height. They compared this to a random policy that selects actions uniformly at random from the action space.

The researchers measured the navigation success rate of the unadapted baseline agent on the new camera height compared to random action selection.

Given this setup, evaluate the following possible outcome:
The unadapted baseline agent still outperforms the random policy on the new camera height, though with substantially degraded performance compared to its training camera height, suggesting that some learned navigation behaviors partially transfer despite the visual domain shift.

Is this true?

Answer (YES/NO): NO